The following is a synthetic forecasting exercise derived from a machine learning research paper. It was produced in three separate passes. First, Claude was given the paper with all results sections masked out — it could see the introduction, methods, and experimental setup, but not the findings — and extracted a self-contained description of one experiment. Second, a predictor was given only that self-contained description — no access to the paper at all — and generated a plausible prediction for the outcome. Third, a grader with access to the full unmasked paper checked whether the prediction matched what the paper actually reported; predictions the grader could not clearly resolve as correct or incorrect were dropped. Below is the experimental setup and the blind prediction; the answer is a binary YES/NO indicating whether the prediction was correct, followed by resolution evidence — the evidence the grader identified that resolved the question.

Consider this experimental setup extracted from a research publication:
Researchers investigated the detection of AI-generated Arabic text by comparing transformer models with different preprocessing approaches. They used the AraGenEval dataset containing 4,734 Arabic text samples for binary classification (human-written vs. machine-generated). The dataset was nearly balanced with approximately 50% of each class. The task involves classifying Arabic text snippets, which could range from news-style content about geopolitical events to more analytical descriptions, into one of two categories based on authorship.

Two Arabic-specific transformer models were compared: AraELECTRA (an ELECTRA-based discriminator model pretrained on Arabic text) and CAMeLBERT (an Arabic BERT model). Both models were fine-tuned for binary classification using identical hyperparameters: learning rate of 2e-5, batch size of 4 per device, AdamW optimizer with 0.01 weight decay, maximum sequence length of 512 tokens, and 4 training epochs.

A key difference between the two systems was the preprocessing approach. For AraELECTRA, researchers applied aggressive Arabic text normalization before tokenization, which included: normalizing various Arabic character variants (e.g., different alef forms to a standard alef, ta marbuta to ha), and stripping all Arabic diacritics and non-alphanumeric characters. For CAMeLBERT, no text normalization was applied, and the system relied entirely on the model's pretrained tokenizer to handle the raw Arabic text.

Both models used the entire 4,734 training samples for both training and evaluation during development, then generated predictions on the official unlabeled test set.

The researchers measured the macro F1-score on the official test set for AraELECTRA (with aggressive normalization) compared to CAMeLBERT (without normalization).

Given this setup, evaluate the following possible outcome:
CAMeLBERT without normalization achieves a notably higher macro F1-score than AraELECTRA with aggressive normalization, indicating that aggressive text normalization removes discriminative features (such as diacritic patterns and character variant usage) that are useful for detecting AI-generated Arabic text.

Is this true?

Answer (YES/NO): YES